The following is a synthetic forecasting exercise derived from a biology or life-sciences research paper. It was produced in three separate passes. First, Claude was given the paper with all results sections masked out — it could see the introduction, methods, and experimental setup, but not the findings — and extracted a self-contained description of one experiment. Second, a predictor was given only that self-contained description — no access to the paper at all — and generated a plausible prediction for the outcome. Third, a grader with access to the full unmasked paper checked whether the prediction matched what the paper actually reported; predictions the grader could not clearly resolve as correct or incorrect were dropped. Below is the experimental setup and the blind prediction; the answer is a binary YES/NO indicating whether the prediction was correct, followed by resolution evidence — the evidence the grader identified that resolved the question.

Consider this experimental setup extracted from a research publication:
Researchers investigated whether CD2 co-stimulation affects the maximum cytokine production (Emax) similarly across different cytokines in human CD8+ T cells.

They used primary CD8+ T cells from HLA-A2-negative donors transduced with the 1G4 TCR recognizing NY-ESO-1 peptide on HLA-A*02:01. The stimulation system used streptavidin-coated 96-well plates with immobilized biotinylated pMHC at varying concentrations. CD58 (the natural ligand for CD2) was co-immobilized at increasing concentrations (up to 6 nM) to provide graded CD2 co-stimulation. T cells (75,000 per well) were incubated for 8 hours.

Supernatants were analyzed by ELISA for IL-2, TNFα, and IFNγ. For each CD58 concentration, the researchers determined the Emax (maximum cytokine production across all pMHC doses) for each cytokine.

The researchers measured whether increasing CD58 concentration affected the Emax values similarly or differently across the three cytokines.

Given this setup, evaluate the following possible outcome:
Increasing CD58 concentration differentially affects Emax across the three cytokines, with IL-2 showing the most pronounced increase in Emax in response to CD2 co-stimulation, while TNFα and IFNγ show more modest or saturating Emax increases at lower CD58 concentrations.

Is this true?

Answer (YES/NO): NO